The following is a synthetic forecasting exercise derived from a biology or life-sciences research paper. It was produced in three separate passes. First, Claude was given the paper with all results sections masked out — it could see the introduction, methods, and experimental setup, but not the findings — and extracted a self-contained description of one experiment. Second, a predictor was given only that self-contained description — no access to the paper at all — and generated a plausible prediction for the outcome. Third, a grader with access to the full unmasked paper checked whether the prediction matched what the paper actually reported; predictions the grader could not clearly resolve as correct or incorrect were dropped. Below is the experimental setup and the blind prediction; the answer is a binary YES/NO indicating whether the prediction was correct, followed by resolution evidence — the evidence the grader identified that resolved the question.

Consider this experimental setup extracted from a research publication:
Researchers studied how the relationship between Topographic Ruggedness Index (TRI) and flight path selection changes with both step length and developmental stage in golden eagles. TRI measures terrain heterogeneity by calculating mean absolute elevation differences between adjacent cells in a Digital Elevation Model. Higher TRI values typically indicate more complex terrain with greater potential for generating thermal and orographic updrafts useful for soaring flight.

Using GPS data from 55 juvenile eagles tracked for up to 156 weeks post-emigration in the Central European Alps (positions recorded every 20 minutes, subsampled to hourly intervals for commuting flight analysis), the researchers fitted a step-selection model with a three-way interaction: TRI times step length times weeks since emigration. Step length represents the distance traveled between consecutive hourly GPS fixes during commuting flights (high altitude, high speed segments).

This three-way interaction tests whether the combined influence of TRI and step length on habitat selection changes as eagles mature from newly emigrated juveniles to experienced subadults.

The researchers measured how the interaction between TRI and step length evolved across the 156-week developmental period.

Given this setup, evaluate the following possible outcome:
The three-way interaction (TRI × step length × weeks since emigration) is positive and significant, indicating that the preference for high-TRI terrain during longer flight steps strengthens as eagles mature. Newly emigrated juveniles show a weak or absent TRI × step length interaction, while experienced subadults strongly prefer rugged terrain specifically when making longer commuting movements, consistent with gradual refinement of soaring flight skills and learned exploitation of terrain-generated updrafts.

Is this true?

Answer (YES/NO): NO